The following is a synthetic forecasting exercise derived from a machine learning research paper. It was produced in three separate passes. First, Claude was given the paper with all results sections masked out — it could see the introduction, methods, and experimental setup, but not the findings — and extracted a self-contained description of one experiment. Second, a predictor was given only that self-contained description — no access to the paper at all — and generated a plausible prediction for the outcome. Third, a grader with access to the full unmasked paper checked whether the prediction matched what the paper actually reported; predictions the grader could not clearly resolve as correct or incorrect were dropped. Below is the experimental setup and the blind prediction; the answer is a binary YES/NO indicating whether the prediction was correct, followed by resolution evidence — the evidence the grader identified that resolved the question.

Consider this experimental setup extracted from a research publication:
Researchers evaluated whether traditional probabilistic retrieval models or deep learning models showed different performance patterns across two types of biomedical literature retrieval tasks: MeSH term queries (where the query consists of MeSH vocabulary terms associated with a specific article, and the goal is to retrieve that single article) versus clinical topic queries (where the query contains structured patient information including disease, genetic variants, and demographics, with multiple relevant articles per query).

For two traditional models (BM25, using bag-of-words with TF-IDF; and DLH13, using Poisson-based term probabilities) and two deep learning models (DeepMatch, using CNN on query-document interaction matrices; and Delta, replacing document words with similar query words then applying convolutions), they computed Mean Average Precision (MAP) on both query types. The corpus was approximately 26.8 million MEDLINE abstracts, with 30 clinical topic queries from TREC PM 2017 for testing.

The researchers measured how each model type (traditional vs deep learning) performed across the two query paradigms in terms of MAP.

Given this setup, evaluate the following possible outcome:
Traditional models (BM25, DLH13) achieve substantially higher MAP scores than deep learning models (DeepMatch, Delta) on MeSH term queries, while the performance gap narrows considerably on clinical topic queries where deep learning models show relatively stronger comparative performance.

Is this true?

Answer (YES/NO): NO